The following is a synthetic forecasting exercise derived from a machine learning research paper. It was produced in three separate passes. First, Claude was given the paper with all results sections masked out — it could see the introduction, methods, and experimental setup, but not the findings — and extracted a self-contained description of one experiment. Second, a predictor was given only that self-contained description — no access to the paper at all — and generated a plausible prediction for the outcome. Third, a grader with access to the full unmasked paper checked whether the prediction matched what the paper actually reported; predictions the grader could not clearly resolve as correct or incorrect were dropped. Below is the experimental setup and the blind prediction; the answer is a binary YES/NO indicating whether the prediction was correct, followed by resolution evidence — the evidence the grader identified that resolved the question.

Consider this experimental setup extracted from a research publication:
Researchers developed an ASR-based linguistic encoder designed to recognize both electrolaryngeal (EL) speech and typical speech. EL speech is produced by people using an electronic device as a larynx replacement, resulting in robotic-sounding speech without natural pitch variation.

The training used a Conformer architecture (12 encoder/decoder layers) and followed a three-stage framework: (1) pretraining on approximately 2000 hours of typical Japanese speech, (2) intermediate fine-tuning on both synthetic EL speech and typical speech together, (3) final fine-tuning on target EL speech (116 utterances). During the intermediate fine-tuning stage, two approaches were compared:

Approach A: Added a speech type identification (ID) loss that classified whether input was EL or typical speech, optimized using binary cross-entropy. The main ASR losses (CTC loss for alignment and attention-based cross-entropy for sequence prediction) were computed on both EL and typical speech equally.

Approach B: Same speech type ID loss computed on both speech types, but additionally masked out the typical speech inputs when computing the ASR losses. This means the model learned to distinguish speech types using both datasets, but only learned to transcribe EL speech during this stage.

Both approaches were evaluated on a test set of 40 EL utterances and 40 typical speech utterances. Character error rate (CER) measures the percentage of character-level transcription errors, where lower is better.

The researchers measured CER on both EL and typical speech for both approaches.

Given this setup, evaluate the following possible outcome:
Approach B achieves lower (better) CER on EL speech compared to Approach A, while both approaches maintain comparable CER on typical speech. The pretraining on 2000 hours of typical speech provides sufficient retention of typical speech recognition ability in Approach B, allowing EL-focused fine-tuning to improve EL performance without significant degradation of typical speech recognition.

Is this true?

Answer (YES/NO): YES